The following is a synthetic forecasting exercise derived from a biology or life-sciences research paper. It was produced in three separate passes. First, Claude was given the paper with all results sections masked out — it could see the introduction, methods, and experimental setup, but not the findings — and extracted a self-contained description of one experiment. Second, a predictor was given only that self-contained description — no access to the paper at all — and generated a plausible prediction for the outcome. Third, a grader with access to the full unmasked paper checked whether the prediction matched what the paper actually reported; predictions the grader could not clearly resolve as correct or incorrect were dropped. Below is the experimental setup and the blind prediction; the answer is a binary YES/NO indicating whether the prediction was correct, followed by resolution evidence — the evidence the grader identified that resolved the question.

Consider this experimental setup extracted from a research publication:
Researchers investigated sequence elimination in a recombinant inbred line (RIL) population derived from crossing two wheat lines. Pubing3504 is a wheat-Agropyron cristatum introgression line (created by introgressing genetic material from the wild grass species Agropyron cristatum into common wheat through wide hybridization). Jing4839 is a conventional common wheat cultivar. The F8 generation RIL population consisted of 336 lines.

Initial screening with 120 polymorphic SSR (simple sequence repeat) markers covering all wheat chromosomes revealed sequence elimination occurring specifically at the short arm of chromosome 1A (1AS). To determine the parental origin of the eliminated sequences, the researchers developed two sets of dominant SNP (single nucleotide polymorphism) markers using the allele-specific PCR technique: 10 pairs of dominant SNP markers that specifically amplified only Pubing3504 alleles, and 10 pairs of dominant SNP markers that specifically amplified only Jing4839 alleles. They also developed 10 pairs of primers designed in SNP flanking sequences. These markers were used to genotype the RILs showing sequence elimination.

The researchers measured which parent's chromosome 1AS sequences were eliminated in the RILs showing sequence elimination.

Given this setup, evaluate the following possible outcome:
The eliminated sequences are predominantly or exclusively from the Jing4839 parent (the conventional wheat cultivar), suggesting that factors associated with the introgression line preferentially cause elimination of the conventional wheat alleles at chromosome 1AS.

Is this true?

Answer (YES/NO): YES